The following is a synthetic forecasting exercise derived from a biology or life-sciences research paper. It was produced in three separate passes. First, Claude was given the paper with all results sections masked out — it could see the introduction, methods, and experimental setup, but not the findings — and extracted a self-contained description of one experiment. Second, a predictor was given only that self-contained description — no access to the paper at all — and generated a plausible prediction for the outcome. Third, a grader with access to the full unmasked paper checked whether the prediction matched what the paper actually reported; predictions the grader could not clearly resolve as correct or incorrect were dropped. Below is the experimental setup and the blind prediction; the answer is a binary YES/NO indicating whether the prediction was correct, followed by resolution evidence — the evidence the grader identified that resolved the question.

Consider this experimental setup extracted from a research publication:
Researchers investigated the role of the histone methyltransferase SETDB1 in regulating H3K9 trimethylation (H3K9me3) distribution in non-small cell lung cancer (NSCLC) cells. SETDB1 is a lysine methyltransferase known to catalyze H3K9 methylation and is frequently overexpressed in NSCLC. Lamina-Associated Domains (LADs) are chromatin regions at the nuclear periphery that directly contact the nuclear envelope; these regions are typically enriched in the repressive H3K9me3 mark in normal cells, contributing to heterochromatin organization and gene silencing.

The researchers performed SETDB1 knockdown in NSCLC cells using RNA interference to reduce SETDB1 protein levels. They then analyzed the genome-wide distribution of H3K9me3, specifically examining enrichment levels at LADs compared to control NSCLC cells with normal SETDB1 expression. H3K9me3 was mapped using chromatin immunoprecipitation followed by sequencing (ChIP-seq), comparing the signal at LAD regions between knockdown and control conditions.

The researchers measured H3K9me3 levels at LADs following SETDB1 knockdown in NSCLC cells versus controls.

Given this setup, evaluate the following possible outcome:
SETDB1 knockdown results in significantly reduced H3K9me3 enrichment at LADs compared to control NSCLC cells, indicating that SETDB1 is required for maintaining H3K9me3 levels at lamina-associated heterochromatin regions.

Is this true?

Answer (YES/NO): NO